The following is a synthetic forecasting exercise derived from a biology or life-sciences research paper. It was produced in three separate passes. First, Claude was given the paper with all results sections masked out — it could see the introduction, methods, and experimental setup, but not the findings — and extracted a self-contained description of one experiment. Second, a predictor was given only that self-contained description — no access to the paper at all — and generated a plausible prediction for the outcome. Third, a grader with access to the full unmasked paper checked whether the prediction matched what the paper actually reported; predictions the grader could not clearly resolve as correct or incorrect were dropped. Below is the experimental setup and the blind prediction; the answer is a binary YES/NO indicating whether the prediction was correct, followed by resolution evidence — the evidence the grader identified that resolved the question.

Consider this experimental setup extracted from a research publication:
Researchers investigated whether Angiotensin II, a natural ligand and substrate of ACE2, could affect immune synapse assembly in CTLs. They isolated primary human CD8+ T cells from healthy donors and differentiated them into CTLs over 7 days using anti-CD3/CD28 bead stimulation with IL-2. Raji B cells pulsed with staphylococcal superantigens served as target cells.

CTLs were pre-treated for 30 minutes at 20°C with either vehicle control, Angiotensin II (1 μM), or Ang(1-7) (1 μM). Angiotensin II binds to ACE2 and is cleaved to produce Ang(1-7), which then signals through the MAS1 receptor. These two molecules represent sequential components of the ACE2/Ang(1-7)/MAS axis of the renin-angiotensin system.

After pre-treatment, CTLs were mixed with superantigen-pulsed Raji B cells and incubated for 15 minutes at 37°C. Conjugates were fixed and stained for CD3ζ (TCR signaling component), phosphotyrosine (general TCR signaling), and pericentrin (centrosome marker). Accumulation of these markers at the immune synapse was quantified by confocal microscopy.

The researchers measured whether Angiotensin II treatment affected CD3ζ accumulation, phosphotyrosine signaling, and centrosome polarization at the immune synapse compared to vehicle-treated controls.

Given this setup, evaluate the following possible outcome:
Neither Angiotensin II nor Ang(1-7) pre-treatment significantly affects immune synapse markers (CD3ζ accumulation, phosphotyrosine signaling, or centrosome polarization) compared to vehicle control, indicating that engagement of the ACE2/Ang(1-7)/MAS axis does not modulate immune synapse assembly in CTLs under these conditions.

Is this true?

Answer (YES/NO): NO